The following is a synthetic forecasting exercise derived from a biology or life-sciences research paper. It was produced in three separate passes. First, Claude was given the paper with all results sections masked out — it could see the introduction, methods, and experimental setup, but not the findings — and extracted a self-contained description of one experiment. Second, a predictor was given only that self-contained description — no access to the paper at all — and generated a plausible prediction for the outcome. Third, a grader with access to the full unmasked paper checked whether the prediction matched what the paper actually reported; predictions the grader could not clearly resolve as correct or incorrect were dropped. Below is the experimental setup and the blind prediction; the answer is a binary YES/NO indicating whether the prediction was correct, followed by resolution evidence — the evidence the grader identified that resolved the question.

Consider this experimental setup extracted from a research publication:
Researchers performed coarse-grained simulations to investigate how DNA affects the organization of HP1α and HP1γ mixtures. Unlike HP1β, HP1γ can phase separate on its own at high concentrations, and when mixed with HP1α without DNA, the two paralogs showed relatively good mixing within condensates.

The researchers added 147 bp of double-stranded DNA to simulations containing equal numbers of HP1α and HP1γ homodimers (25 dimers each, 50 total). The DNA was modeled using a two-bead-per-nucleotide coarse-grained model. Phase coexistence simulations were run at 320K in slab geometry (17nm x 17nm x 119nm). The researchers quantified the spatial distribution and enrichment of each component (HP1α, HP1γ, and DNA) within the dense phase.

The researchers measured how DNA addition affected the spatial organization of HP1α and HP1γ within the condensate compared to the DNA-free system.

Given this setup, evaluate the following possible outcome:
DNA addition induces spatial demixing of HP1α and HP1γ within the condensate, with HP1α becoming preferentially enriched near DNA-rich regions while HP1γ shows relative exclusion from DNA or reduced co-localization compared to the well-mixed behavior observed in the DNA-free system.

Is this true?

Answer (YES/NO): NO